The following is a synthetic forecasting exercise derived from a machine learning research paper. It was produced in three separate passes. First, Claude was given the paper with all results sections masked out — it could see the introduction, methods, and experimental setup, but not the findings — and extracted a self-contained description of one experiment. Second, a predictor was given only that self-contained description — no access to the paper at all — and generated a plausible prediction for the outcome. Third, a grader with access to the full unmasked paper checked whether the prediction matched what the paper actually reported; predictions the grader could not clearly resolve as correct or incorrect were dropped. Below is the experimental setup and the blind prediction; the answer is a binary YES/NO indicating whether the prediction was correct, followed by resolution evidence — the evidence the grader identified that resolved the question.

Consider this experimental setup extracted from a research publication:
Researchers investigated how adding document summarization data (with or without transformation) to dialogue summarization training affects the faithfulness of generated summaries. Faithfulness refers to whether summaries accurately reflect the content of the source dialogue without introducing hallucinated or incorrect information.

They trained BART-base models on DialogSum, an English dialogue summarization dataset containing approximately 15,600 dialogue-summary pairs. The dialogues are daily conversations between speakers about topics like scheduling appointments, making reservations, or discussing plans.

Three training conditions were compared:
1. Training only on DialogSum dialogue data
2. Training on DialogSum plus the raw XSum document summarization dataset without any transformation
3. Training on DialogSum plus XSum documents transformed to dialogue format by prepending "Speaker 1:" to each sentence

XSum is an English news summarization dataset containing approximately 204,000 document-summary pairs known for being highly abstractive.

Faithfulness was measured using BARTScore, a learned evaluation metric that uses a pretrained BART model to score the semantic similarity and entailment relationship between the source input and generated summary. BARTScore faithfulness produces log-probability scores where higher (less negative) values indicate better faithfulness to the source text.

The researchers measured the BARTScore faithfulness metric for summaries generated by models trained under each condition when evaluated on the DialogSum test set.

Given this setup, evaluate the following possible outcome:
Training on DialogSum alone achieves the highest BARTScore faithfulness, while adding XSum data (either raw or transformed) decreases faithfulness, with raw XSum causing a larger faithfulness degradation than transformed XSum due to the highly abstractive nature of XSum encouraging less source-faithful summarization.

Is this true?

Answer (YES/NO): NO